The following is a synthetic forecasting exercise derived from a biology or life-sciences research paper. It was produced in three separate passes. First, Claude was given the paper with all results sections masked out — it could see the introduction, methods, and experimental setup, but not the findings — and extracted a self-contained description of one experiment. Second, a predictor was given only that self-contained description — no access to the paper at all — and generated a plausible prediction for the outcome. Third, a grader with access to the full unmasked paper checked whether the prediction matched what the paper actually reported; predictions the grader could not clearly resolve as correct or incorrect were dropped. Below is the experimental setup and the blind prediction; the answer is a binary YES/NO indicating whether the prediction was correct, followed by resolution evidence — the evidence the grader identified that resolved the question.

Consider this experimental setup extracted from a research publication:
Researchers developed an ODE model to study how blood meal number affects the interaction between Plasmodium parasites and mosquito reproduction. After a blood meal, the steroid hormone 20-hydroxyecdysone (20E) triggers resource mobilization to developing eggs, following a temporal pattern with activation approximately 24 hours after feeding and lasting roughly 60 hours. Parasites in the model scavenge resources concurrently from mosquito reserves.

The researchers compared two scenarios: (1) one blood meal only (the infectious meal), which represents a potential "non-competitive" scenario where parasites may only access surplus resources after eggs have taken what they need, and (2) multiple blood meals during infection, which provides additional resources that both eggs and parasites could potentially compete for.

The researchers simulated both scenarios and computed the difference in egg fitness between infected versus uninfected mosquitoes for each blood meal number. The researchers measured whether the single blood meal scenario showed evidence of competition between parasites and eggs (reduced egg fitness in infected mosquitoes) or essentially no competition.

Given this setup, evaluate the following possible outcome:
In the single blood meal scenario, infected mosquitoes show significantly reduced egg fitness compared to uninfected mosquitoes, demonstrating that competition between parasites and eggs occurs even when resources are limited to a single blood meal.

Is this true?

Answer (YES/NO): NO